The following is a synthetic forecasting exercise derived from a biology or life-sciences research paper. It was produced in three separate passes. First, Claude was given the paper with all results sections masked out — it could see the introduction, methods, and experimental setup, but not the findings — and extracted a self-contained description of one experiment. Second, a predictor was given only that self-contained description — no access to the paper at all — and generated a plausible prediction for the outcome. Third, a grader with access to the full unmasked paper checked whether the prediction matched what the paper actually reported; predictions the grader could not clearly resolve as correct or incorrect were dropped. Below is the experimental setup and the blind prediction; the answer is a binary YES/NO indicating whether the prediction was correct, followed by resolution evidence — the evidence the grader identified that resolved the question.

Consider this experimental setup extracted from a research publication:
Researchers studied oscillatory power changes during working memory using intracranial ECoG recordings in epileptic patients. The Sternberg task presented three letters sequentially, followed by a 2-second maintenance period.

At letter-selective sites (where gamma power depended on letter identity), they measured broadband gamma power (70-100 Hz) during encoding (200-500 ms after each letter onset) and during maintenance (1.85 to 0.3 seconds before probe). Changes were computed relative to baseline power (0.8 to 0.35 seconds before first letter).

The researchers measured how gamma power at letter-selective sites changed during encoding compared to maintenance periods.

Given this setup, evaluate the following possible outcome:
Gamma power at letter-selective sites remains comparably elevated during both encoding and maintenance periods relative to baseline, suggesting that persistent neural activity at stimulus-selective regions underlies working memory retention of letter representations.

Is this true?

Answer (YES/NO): NO